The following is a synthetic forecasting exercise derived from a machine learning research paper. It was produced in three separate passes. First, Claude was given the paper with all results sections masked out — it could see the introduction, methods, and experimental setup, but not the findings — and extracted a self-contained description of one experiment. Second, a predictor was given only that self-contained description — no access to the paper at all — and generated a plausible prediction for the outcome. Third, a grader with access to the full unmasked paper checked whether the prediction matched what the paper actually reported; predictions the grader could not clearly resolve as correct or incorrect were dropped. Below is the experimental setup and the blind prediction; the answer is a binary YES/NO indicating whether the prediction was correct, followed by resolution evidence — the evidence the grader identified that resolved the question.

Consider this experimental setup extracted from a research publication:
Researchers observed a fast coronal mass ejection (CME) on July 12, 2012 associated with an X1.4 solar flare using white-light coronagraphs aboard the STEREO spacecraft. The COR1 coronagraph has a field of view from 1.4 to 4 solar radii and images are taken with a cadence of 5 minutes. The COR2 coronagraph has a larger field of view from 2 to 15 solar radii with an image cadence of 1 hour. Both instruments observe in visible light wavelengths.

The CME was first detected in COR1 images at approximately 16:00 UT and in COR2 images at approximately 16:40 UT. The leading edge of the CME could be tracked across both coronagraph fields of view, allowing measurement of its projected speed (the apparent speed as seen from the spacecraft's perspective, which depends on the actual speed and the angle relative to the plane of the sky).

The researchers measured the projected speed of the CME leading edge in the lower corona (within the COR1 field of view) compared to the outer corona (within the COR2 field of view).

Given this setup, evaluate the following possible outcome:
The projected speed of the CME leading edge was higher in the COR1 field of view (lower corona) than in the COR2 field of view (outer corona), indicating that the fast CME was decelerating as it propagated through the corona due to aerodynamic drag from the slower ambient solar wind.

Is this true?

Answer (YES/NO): NO